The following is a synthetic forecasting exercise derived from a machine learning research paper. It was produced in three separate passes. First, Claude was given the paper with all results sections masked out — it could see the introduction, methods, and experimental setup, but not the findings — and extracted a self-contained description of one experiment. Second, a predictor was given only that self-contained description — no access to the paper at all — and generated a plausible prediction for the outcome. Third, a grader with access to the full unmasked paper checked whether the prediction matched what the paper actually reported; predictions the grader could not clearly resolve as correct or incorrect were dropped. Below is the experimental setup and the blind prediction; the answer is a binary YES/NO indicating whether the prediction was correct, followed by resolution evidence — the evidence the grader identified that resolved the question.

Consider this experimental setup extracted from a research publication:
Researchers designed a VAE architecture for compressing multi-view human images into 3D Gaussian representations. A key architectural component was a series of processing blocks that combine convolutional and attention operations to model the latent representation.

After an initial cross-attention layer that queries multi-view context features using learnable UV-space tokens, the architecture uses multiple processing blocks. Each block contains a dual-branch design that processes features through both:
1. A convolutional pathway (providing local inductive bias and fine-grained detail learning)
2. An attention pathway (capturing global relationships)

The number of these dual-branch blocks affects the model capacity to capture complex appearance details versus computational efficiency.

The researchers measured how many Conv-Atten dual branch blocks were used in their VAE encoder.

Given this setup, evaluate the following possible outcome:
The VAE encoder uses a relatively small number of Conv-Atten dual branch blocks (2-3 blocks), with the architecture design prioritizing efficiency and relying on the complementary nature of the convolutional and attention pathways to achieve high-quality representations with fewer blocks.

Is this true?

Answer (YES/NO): NO